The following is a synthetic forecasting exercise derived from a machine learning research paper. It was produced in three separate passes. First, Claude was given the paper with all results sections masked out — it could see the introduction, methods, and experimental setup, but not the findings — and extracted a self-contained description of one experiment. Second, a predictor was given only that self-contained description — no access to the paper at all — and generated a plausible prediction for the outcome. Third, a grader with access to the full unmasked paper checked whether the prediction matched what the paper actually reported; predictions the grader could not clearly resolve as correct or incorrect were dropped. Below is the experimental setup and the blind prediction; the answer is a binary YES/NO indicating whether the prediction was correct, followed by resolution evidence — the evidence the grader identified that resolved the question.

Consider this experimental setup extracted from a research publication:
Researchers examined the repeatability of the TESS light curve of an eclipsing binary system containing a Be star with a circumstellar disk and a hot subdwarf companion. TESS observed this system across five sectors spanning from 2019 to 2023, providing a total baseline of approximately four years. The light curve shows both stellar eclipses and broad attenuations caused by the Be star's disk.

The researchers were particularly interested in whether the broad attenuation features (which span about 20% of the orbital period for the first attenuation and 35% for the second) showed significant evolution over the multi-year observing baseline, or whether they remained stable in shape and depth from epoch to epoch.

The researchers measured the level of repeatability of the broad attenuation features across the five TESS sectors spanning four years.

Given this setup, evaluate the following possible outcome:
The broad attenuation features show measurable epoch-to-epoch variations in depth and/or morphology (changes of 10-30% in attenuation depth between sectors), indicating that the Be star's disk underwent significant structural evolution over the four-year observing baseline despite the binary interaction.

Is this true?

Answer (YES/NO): NO